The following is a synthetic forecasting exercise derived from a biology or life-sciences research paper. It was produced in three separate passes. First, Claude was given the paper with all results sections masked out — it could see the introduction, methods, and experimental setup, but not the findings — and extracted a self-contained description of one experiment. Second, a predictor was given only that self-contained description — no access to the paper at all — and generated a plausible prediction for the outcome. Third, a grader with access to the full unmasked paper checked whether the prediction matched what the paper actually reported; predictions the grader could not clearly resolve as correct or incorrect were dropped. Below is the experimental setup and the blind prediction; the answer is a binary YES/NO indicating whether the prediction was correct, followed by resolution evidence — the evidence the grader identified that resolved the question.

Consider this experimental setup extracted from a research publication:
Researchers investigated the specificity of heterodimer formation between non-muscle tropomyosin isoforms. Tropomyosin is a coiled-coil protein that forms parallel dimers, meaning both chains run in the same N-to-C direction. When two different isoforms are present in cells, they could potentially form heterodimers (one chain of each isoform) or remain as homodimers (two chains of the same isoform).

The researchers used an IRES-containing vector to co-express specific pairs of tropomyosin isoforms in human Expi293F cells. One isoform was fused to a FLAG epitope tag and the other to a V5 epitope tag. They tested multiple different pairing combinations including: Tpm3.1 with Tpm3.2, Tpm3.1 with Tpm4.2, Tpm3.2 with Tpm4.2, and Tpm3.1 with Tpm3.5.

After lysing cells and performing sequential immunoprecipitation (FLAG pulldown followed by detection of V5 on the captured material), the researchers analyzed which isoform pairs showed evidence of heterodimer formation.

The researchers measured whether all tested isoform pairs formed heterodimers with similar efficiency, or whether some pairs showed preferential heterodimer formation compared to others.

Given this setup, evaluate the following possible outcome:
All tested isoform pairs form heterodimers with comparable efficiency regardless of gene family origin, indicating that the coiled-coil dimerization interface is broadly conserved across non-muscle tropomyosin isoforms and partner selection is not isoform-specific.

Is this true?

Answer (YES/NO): YES